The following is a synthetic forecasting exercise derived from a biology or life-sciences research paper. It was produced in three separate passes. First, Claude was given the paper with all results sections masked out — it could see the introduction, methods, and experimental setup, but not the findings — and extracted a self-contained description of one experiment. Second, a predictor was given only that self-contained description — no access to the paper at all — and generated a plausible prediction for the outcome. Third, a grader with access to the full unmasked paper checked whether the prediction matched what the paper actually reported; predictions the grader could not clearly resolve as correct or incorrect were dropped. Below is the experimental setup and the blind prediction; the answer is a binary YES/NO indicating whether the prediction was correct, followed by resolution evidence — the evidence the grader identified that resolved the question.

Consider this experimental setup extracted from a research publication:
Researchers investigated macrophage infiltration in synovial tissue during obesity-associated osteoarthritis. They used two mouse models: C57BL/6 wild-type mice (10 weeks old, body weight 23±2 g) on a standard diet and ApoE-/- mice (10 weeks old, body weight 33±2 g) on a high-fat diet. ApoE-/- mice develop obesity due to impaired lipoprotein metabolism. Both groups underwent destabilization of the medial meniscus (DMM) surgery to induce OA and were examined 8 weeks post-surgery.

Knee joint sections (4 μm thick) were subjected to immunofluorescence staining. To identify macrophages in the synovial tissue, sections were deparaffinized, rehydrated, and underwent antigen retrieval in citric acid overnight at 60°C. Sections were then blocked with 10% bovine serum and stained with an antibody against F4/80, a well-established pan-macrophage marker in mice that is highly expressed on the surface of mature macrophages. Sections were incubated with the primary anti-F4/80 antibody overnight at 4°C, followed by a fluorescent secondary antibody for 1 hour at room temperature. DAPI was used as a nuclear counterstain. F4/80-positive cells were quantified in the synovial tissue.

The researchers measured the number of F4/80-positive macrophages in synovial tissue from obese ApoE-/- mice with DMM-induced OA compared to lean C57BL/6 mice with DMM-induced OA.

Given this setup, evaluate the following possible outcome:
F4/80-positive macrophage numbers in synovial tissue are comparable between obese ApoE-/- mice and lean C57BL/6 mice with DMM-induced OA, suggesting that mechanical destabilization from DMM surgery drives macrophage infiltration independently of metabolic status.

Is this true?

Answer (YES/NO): NO